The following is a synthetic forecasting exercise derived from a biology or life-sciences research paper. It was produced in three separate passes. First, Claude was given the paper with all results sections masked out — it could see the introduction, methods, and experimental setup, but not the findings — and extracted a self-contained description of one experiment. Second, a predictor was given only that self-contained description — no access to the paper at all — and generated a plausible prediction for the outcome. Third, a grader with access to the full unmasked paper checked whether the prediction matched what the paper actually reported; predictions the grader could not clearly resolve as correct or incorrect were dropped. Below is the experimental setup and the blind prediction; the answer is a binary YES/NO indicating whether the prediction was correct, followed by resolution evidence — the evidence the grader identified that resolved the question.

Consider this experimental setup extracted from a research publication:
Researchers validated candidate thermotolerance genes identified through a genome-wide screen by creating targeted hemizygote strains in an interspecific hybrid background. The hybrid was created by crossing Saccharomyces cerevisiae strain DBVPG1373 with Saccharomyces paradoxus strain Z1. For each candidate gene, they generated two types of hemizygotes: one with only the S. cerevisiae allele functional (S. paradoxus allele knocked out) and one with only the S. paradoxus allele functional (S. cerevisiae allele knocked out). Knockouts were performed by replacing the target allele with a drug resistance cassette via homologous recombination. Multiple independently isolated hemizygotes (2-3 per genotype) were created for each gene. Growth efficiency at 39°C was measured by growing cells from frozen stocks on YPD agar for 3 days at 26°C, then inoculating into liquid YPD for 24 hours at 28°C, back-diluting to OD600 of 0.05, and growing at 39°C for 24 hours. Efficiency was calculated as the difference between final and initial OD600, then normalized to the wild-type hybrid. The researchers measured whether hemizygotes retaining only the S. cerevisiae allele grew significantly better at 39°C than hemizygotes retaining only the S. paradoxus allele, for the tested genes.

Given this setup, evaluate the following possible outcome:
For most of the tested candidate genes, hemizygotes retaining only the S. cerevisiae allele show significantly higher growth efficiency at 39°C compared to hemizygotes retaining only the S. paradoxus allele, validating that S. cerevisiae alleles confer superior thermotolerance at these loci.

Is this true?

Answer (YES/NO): YES